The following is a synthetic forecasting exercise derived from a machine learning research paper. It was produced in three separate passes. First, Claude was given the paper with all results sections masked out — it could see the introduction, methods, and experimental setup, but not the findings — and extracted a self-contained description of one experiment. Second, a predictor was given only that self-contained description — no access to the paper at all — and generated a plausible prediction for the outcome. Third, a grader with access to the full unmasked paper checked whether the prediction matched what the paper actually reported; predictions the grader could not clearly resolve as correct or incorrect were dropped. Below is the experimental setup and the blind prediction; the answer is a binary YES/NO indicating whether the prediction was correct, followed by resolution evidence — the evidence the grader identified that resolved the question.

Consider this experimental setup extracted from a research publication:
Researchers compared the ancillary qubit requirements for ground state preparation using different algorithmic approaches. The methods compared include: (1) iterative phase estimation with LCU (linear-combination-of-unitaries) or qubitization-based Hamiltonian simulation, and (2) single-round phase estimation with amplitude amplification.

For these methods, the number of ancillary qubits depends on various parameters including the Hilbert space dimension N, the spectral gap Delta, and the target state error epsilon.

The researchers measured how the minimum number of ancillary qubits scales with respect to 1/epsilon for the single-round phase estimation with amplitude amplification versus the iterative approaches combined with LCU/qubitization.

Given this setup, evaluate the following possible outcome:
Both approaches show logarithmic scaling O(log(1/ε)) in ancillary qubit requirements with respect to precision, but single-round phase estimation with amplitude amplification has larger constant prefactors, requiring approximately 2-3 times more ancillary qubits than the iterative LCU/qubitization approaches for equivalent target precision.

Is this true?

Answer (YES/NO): NO